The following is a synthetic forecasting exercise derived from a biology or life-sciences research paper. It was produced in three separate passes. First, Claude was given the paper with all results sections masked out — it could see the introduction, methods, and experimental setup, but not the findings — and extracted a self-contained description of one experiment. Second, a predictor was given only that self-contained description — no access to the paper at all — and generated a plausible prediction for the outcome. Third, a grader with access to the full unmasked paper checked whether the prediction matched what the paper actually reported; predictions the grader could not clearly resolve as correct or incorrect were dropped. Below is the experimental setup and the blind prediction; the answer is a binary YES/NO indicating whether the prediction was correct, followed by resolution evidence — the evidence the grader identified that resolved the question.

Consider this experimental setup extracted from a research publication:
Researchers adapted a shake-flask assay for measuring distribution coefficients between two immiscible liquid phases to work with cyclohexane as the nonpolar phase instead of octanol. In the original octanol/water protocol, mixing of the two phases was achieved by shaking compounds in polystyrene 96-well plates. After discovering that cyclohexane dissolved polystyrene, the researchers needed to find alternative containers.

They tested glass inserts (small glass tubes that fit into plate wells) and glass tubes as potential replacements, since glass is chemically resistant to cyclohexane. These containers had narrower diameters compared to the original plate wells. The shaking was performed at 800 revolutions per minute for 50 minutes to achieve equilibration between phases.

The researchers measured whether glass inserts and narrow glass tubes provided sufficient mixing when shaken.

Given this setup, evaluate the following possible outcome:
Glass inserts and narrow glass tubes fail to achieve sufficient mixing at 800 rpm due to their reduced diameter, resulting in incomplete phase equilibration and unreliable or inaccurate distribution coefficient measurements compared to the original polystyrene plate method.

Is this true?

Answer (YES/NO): YES